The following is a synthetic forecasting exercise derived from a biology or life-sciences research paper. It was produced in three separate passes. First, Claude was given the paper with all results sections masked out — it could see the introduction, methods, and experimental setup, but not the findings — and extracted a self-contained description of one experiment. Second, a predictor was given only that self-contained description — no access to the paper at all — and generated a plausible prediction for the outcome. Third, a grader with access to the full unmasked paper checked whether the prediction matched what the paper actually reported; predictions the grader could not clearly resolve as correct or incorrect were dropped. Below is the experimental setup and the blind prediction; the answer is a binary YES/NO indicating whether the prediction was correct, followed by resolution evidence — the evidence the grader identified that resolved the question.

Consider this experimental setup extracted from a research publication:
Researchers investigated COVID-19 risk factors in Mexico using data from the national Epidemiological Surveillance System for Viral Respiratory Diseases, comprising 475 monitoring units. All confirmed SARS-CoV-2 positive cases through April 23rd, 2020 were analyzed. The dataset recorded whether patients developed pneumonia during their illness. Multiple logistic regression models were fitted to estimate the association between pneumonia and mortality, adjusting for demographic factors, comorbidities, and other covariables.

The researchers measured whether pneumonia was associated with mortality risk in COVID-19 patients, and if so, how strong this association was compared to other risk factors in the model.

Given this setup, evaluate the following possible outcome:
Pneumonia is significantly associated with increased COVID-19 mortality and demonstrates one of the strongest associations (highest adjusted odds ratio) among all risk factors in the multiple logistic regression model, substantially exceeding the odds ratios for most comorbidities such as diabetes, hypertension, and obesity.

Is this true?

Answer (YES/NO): NO